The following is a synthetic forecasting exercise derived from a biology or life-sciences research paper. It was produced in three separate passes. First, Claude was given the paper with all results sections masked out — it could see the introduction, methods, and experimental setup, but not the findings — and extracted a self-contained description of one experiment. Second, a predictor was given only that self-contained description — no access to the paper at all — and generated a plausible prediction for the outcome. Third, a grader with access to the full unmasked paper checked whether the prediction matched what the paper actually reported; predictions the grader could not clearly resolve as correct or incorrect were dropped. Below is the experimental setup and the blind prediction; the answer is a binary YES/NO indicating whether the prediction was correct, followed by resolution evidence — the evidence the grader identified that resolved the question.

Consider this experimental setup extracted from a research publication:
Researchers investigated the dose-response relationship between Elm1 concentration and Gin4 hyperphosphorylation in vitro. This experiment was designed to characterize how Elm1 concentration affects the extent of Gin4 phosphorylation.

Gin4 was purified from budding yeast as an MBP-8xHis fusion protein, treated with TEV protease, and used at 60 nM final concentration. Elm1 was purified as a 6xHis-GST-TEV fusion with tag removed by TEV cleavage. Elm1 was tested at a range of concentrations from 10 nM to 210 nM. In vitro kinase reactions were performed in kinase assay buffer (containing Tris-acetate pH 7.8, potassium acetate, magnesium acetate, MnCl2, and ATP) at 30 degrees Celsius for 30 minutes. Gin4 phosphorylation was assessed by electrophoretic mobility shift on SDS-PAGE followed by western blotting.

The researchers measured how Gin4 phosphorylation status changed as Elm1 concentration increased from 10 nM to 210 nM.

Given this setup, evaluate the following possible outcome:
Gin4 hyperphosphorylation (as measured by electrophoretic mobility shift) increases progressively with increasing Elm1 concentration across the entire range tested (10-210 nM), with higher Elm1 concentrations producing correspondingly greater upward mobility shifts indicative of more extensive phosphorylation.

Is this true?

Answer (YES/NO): NO